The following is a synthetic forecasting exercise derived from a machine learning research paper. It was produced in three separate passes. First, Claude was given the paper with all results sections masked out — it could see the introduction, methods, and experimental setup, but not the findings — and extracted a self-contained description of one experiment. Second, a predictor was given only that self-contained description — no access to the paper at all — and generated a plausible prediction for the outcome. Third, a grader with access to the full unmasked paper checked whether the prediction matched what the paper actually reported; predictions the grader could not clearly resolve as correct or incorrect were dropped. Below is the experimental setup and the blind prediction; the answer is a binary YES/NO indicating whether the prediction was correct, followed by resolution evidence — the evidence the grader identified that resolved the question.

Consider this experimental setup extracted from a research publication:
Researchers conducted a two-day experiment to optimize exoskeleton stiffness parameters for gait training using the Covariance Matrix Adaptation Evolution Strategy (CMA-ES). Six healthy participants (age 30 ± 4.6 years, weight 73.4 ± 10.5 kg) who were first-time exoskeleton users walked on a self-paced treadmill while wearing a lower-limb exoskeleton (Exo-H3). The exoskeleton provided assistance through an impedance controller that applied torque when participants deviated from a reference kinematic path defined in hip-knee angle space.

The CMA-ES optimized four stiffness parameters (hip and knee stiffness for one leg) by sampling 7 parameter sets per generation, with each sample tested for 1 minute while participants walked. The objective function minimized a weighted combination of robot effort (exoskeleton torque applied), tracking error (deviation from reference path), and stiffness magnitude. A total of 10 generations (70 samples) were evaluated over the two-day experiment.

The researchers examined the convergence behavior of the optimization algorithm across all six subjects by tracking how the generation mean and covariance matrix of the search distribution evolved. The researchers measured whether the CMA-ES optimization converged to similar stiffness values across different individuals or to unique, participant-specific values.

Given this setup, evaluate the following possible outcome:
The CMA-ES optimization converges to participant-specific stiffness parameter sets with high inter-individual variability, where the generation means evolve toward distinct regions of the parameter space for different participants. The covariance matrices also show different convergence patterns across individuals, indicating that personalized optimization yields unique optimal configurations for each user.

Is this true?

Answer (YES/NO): YES